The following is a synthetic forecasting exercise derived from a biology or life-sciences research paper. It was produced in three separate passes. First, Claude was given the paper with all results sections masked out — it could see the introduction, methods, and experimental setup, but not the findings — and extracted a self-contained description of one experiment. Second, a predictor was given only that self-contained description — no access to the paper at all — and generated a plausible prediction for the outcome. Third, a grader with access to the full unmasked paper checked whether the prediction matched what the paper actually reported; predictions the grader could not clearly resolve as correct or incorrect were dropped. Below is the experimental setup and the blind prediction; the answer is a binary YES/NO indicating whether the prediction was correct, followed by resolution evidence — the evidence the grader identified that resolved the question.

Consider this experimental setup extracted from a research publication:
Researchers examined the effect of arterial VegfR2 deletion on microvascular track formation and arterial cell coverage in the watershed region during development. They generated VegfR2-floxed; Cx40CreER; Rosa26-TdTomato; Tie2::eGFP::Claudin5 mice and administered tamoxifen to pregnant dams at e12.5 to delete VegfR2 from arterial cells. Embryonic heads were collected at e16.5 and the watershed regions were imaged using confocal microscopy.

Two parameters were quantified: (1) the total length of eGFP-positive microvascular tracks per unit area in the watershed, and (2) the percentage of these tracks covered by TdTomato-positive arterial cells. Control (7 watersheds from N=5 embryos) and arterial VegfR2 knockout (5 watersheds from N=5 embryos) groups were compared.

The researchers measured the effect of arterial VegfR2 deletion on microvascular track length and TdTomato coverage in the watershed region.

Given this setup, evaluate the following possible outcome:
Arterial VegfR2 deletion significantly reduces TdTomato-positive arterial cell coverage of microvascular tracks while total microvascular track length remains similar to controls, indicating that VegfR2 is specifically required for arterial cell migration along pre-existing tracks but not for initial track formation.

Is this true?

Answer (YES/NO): NO